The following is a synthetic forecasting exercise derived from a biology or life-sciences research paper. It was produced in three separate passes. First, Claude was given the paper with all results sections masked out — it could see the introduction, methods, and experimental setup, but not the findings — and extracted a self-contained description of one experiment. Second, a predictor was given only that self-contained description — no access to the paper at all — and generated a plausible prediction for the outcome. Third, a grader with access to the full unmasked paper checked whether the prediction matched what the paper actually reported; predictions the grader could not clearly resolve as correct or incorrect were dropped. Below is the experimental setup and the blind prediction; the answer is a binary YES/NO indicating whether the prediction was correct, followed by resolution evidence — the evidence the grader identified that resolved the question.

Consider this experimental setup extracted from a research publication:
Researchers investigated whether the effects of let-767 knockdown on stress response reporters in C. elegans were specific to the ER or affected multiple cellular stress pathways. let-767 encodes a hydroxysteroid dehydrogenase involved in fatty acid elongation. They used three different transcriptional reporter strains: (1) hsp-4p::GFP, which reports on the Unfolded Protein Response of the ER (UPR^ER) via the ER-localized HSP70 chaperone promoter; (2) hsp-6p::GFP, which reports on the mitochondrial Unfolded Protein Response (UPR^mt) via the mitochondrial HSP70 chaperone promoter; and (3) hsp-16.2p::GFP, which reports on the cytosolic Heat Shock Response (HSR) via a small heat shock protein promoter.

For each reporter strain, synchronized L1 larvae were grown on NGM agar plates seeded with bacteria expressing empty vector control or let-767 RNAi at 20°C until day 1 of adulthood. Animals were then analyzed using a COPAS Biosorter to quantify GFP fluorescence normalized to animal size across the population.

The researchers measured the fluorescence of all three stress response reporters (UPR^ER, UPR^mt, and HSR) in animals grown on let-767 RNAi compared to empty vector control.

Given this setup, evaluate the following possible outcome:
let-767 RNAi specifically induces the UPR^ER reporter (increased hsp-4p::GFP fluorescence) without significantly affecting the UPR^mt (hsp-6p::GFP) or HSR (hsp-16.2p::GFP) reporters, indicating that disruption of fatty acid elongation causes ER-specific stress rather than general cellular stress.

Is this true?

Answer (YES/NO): NO